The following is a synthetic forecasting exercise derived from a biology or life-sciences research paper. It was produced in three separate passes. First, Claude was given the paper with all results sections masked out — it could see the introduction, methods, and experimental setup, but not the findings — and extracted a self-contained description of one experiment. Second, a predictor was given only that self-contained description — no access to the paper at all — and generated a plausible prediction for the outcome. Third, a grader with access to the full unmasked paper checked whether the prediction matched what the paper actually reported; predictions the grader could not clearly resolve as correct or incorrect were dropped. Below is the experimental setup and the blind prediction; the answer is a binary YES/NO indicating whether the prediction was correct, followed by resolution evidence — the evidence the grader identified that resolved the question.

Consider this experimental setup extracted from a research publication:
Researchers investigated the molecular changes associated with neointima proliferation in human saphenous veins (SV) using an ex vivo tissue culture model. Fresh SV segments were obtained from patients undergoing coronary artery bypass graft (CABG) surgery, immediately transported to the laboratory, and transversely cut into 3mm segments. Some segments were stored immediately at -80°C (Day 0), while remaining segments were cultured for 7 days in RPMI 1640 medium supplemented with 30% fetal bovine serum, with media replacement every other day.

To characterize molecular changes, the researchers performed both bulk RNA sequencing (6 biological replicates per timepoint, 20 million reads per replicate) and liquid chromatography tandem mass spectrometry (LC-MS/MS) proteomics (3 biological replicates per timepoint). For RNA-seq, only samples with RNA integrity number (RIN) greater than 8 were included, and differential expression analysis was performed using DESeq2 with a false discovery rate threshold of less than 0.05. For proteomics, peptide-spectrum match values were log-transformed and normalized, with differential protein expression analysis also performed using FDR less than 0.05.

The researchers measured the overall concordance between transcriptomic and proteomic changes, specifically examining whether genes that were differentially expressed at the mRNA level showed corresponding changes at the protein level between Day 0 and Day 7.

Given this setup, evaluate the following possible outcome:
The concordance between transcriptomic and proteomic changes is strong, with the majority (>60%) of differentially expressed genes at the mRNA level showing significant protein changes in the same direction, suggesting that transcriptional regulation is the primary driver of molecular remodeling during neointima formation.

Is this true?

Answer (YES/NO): NO